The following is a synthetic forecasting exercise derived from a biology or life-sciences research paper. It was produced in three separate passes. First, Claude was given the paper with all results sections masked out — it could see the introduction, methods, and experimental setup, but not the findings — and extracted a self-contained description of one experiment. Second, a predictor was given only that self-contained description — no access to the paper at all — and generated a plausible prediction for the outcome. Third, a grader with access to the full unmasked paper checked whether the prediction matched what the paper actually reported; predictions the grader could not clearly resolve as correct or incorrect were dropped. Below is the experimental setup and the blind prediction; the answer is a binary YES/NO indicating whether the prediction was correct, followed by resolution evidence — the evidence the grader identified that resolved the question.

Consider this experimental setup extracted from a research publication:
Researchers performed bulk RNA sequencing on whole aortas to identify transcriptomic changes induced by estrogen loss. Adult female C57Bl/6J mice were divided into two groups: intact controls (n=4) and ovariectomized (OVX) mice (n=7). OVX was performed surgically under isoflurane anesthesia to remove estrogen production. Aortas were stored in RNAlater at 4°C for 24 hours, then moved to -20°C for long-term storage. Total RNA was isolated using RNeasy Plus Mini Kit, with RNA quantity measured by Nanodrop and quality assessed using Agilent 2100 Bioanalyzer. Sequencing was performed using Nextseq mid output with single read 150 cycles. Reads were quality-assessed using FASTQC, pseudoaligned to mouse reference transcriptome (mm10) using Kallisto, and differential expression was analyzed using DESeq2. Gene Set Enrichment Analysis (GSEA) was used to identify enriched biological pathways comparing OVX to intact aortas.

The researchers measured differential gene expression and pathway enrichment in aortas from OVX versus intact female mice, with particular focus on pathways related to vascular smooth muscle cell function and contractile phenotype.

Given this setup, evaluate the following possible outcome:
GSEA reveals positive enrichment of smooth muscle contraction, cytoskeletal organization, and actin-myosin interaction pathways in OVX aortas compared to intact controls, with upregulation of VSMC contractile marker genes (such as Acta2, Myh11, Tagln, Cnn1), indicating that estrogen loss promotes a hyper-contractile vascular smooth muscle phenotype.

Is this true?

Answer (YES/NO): NO